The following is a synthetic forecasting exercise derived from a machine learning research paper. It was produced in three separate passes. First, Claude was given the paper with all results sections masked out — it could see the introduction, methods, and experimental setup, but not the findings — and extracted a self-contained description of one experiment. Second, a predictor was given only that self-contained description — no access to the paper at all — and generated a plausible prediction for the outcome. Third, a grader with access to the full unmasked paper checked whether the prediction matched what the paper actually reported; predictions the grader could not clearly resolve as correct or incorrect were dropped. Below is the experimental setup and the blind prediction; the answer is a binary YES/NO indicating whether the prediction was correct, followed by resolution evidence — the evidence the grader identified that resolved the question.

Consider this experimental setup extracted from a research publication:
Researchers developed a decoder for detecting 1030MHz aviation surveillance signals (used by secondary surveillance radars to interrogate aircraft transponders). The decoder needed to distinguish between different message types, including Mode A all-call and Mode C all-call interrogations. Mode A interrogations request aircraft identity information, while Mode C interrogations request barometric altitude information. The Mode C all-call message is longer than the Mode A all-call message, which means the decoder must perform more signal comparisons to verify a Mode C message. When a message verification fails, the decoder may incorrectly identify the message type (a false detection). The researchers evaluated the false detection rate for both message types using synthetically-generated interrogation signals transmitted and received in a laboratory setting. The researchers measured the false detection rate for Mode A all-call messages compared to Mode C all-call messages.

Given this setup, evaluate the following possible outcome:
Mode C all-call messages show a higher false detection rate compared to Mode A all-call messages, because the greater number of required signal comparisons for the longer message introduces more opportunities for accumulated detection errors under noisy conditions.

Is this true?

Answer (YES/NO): YES